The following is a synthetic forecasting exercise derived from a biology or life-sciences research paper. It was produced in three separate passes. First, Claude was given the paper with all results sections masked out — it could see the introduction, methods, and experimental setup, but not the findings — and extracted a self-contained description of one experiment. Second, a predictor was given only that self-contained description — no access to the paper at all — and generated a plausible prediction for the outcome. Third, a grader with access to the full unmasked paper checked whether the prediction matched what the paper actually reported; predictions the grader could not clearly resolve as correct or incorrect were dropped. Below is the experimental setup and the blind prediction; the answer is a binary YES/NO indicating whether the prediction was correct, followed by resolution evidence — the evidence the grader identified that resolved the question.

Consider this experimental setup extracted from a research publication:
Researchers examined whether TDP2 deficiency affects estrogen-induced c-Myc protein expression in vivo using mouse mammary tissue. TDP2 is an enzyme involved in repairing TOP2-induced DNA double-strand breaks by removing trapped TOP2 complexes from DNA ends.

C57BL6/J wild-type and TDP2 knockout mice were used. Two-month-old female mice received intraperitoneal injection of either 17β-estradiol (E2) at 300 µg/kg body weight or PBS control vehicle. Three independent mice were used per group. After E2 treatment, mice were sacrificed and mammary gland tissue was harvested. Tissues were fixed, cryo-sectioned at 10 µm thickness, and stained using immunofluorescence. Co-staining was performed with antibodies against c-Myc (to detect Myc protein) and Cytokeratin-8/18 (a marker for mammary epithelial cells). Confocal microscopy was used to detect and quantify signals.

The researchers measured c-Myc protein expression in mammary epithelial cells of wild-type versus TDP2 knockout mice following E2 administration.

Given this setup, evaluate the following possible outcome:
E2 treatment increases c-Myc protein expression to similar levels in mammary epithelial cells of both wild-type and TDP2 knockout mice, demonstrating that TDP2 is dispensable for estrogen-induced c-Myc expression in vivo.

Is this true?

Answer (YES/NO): NO